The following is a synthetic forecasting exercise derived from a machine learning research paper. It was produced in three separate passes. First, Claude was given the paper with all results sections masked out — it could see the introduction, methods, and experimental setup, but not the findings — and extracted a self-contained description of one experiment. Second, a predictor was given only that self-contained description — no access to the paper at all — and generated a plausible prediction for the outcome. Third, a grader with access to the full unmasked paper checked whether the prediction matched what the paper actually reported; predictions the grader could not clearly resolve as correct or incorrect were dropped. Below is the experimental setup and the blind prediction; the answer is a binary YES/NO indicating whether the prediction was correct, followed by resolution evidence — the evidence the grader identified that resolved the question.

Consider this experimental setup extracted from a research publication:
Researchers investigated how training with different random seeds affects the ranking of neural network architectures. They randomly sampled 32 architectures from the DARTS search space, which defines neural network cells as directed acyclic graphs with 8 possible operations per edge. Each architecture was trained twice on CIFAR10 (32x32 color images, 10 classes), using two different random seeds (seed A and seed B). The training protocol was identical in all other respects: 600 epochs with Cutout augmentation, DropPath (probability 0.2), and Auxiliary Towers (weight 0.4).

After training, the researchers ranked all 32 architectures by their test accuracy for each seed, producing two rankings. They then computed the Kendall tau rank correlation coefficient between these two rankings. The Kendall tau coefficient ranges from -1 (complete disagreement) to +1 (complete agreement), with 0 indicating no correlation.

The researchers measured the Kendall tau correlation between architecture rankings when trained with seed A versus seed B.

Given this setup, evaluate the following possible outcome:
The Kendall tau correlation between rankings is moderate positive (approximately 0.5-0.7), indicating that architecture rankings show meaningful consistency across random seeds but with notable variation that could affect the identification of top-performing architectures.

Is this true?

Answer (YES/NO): NO